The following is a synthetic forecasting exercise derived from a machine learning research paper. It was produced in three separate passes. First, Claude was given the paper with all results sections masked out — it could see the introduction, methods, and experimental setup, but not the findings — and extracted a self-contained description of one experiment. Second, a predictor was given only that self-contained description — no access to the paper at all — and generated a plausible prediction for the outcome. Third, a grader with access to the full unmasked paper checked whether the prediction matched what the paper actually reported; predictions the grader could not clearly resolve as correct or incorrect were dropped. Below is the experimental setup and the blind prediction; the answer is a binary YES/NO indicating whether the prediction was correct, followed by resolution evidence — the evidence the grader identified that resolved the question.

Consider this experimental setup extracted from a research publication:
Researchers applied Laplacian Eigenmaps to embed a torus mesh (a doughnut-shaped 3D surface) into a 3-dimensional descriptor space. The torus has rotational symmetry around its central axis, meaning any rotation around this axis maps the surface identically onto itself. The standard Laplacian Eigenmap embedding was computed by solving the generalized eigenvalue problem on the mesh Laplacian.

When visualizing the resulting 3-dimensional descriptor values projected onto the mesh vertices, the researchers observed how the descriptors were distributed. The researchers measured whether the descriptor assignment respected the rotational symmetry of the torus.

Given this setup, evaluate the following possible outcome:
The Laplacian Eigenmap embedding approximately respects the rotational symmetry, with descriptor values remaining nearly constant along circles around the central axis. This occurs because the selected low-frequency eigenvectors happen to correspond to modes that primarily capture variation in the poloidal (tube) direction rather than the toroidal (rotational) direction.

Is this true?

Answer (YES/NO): NO